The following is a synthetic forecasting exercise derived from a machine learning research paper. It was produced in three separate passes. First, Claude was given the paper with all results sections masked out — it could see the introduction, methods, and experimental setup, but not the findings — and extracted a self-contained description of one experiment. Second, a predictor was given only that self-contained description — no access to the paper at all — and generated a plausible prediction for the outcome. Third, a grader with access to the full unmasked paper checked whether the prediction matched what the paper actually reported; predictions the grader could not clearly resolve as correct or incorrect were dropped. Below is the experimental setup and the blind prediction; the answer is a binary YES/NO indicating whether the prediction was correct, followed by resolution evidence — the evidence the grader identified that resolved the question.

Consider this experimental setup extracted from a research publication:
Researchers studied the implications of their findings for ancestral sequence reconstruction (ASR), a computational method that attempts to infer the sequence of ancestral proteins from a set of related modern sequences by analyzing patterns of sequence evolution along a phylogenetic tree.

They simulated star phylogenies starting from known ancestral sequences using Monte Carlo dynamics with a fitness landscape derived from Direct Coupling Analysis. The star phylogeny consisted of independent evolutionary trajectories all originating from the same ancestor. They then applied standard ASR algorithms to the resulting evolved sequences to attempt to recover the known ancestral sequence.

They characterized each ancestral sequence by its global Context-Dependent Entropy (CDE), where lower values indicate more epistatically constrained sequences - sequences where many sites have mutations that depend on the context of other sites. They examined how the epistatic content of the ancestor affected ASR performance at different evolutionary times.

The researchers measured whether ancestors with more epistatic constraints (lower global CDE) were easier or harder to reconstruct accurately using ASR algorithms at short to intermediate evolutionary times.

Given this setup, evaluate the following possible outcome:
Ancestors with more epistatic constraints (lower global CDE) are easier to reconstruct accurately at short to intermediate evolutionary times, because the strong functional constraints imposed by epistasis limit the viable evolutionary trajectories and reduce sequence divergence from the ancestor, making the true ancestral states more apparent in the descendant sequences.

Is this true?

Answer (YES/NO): YES